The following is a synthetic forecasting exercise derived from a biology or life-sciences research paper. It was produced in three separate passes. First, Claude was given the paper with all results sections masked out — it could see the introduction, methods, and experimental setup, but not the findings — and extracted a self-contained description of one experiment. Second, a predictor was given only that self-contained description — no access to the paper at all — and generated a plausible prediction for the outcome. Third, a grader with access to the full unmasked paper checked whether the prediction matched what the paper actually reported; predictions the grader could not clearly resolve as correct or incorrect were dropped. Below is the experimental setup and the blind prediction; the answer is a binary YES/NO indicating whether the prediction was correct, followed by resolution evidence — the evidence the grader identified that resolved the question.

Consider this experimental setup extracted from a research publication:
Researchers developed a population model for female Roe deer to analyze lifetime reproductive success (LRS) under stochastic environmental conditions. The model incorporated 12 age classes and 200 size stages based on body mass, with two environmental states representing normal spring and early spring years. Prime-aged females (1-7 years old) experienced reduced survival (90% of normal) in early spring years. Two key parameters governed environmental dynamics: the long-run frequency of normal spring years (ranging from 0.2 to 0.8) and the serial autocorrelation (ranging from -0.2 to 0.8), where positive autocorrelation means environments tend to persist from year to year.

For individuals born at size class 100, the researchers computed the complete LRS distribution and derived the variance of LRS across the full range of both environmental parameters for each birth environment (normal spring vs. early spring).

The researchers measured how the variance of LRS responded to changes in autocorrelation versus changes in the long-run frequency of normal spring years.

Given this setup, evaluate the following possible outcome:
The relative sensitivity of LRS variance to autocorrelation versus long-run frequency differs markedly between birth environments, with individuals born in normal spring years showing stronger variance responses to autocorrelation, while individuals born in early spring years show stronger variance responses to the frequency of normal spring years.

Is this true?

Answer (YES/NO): NO